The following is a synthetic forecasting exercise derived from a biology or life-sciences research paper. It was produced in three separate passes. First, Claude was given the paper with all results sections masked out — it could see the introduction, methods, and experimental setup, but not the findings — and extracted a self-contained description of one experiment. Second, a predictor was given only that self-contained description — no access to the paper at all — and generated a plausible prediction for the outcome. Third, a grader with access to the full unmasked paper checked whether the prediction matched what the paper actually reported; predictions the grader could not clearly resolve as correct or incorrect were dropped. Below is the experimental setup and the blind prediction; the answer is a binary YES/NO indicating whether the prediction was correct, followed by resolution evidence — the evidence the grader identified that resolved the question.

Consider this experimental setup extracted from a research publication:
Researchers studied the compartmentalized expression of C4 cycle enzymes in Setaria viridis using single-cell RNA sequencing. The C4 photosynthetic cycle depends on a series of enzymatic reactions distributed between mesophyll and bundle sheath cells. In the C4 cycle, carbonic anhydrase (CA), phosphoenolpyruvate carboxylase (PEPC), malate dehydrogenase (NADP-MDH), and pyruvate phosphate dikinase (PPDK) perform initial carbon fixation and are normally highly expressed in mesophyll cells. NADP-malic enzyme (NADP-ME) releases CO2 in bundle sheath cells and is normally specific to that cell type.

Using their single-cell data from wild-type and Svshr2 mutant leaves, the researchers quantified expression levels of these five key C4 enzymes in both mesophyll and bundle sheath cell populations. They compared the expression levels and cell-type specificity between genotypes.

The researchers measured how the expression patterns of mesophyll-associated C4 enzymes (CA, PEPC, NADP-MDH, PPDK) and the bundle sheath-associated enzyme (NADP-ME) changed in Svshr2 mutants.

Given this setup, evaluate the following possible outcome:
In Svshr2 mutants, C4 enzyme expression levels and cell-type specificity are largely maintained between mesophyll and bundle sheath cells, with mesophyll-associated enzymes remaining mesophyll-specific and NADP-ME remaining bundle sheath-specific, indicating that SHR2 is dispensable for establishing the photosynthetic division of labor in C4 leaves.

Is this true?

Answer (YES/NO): NO